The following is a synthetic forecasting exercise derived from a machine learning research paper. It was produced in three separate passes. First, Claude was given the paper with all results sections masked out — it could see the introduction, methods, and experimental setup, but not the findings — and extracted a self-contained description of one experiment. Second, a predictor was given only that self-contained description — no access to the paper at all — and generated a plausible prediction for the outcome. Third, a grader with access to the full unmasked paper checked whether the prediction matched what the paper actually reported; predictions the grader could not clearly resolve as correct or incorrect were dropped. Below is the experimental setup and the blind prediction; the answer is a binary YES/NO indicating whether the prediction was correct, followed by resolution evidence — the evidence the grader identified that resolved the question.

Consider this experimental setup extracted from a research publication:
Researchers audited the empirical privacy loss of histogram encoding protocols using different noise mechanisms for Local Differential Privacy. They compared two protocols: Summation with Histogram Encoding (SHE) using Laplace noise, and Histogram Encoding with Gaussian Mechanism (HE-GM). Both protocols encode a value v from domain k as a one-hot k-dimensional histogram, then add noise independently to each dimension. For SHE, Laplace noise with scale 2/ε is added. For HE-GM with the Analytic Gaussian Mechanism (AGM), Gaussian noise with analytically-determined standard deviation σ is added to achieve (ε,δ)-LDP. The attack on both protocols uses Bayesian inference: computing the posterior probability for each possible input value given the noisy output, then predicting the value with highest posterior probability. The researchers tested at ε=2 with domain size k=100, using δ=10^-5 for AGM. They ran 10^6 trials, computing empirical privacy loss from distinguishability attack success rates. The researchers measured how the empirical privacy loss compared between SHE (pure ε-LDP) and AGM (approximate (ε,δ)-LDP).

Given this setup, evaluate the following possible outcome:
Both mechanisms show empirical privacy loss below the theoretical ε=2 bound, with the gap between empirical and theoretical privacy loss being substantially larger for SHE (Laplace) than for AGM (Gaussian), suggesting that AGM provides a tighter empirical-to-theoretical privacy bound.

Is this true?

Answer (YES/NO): NO